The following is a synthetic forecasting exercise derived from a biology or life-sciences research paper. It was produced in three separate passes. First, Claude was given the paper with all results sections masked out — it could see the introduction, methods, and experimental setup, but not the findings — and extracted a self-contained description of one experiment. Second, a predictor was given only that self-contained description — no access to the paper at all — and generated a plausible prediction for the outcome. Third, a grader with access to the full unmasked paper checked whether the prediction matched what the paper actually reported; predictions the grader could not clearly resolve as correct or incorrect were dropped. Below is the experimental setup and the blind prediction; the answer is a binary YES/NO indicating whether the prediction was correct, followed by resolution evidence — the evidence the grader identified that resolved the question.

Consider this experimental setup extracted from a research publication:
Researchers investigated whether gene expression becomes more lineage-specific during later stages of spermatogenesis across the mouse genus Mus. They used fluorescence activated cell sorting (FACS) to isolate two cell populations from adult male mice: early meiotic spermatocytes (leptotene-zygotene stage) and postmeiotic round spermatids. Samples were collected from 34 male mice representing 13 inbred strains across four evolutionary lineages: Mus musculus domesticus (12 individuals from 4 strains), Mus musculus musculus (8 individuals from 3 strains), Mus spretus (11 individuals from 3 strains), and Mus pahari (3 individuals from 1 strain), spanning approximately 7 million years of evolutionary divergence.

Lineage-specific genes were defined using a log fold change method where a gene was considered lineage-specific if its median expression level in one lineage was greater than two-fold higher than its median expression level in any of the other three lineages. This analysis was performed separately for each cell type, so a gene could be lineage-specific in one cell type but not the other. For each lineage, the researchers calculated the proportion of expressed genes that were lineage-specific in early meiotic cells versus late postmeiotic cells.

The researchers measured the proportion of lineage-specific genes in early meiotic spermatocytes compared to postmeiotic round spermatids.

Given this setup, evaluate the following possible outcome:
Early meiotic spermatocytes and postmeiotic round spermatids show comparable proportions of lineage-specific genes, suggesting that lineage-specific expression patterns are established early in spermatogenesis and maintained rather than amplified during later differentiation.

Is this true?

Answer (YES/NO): NO